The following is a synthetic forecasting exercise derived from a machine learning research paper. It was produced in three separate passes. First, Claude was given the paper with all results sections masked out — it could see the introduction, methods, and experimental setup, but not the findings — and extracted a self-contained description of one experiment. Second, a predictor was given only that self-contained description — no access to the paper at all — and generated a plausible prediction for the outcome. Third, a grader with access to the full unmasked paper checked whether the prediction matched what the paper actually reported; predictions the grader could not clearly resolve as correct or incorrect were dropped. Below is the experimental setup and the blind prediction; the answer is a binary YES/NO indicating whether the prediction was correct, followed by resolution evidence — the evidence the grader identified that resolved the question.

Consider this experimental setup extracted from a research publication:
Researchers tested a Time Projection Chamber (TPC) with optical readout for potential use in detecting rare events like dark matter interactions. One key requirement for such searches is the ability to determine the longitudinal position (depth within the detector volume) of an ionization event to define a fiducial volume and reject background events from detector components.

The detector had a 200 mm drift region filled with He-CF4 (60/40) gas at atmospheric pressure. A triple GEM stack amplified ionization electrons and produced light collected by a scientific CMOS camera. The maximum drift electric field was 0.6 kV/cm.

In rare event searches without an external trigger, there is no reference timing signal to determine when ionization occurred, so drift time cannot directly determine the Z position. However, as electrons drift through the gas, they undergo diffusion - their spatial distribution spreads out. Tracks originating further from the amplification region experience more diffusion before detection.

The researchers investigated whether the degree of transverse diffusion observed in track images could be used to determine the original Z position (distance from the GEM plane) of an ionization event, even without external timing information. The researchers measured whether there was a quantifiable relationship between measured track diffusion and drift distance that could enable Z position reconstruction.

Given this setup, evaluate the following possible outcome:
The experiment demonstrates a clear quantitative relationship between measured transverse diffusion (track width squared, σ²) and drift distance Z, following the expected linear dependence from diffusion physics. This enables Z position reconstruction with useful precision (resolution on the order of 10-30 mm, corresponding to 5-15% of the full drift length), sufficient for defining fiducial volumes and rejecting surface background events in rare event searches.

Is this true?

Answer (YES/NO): NO